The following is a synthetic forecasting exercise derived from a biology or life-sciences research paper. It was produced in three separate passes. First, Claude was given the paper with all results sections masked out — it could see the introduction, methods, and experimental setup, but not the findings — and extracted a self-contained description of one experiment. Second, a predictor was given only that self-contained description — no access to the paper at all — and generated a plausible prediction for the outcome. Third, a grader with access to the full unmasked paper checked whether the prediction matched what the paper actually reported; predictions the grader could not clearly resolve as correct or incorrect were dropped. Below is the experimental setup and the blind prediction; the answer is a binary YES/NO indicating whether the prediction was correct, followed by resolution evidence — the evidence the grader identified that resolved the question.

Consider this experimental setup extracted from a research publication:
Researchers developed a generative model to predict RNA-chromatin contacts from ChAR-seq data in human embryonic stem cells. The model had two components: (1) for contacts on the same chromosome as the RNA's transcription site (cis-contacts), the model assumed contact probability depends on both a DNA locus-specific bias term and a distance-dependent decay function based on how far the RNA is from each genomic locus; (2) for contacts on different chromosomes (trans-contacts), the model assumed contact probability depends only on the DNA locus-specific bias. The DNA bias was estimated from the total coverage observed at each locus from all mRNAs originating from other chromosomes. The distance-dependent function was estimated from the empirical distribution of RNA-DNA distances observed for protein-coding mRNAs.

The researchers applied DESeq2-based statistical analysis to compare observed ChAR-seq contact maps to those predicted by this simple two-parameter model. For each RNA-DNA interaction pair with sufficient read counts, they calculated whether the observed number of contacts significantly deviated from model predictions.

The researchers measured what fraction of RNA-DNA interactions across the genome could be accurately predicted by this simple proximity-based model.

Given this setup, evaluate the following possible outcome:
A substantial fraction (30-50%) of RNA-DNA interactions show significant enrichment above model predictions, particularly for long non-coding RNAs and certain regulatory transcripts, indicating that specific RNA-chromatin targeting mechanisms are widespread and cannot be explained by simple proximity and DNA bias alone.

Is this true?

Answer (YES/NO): NO